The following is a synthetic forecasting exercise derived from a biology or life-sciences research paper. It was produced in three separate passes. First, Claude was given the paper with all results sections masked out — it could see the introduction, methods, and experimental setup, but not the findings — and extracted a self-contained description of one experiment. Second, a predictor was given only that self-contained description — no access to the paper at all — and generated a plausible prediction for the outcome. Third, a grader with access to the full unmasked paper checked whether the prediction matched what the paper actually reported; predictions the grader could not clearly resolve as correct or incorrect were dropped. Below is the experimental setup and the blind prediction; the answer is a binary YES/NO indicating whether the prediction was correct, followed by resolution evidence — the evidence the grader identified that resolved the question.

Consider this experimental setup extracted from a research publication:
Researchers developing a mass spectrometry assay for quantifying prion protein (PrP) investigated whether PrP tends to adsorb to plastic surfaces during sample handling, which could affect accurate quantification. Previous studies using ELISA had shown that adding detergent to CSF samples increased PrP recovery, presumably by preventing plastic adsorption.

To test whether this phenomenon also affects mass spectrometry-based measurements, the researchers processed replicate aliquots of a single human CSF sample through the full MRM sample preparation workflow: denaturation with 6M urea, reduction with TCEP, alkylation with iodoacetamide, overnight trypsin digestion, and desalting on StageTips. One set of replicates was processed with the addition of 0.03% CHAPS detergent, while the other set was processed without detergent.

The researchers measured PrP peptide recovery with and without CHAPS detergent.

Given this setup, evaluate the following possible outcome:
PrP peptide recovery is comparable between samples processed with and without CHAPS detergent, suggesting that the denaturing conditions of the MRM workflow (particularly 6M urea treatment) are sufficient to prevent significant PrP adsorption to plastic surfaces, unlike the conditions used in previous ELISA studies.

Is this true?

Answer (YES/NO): NO